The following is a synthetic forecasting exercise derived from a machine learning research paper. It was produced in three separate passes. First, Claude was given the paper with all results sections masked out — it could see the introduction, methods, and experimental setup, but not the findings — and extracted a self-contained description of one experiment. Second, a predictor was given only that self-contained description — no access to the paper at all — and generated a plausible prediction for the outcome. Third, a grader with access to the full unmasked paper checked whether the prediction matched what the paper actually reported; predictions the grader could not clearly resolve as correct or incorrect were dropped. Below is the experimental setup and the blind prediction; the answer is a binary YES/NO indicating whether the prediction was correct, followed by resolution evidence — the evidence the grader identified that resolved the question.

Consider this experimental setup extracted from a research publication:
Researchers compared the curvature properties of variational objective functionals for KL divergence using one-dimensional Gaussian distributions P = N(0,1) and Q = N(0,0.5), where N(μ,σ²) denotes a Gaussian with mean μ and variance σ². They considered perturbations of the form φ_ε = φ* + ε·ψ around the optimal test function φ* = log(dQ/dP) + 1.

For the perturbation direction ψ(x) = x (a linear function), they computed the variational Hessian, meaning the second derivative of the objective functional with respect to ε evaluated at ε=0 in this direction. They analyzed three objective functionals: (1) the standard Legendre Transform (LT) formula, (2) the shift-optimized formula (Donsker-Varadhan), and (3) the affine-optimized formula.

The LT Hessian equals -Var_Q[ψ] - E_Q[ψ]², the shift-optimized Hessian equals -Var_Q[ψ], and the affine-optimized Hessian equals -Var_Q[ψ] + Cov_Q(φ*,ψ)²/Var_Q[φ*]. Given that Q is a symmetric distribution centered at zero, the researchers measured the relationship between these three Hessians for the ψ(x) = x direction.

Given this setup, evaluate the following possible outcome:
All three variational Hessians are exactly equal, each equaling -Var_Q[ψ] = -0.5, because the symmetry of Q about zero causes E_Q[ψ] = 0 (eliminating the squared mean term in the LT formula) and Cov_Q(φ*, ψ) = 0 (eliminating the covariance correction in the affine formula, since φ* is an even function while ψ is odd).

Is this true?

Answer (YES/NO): YES